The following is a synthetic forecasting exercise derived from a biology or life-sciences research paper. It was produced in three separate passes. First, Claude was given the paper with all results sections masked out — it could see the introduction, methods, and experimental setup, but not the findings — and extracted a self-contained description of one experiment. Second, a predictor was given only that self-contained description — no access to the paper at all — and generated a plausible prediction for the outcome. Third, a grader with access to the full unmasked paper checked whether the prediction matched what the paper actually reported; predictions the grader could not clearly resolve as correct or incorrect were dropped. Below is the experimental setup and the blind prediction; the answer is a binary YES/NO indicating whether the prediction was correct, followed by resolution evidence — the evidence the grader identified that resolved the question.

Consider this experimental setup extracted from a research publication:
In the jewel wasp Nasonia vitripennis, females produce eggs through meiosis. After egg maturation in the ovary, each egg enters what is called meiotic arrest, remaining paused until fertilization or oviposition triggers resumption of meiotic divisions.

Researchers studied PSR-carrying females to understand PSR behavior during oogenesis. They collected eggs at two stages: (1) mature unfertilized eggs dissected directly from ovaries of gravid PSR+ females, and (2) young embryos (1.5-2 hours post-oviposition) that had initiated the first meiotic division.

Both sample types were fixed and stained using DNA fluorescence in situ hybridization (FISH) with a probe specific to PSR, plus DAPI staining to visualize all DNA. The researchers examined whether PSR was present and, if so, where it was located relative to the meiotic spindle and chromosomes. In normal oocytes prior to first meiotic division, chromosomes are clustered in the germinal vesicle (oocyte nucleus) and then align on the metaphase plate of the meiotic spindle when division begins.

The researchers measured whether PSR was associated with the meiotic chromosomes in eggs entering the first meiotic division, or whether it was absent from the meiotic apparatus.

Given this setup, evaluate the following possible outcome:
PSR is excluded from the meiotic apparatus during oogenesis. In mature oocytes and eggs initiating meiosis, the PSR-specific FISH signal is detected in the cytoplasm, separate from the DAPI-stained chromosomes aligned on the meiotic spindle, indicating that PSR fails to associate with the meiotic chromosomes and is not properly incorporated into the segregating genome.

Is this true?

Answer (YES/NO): YES